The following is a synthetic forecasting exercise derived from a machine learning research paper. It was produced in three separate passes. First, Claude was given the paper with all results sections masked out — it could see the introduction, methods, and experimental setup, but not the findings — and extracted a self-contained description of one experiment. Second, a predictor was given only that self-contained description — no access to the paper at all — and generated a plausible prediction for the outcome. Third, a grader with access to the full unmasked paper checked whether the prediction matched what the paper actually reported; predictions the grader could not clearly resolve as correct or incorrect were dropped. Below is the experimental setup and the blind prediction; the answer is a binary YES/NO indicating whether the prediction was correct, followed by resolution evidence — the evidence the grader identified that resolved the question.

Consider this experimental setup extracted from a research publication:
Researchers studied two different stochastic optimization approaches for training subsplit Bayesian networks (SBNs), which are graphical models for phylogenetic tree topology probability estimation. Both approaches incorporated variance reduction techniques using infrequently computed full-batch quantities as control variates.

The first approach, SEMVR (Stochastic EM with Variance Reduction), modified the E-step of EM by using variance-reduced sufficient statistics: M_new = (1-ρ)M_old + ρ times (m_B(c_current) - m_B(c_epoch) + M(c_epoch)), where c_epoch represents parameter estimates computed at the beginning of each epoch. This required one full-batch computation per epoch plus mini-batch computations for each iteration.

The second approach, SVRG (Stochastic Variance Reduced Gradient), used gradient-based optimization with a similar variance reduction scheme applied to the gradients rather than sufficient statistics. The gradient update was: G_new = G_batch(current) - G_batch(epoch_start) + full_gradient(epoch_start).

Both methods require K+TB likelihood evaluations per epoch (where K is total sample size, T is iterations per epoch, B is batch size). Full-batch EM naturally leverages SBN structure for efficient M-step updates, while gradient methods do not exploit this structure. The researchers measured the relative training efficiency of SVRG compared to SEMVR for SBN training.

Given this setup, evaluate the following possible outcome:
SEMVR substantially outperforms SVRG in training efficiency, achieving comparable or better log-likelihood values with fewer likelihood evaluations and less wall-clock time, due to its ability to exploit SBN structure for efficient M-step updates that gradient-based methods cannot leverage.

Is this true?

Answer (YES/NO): NO